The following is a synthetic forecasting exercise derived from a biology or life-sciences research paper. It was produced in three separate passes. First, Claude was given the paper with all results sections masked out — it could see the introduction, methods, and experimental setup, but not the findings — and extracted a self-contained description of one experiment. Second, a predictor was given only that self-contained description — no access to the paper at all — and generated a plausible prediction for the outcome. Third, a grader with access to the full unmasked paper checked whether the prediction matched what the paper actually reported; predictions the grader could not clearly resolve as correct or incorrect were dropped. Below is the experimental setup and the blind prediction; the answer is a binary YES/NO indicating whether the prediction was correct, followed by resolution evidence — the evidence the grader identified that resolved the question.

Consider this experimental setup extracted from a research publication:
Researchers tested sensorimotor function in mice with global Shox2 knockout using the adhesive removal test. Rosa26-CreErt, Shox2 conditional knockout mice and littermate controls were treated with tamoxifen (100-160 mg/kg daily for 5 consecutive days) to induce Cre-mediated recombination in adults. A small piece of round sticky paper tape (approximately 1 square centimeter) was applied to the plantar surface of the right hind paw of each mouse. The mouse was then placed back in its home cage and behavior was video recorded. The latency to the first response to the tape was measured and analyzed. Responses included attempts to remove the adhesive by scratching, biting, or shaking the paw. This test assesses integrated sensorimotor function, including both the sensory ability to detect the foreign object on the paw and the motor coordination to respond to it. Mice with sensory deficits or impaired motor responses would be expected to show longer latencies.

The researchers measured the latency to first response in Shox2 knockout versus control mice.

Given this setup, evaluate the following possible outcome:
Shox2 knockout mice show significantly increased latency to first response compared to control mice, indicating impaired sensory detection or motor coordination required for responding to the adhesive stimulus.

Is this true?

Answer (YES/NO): YES